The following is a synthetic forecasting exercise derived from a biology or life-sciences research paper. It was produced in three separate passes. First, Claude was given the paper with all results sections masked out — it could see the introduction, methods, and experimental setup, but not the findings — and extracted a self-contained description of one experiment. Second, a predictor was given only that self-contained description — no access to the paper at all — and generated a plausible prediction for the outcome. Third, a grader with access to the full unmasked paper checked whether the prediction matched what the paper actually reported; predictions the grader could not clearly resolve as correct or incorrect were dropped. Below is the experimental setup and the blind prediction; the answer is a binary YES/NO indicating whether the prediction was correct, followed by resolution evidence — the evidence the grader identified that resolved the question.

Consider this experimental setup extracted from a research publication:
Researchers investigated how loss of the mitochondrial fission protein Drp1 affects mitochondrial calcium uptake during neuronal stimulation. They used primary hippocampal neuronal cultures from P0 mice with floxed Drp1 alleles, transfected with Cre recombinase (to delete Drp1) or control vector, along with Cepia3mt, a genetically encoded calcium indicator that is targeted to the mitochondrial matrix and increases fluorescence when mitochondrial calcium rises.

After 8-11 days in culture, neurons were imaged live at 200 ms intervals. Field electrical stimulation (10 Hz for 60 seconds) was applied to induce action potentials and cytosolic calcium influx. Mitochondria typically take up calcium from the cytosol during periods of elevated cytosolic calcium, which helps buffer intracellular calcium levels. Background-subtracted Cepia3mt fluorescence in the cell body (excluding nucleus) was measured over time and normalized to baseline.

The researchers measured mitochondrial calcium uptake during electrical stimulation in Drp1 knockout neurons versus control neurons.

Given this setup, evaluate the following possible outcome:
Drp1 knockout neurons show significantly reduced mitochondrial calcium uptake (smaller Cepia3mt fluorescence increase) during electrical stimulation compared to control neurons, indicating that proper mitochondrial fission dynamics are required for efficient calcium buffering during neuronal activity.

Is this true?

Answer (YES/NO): NO